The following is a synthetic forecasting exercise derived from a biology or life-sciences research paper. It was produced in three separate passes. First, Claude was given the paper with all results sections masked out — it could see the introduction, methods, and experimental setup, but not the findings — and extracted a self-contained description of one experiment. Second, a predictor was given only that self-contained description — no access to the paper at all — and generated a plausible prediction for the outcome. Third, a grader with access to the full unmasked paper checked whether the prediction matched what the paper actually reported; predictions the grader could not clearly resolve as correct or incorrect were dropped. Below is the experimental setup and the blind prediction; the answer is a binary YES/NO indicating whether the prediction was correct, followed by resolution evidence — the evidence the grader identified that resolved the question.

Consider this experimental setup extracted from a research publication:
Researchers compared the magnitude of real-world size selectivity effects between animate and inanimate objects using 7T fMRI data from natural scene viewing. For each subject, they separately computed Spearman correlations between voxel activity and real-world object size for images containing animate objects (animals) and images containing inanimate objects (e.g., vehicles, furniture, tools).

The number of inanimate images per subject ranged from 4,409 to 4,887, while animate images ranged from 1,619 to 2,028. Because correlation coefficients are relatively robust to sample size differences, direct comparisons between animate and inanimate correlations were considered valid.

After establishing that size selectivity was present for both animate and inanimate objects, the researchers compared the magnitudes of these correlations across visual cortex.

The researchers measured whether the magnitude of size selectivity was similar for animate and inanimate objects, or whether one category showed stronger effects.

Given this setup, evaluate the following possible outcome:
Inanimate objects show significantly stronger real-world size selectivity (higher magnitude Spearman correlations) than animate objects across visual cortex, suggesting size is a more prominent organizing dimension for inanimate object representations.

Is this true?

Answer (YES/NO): YES